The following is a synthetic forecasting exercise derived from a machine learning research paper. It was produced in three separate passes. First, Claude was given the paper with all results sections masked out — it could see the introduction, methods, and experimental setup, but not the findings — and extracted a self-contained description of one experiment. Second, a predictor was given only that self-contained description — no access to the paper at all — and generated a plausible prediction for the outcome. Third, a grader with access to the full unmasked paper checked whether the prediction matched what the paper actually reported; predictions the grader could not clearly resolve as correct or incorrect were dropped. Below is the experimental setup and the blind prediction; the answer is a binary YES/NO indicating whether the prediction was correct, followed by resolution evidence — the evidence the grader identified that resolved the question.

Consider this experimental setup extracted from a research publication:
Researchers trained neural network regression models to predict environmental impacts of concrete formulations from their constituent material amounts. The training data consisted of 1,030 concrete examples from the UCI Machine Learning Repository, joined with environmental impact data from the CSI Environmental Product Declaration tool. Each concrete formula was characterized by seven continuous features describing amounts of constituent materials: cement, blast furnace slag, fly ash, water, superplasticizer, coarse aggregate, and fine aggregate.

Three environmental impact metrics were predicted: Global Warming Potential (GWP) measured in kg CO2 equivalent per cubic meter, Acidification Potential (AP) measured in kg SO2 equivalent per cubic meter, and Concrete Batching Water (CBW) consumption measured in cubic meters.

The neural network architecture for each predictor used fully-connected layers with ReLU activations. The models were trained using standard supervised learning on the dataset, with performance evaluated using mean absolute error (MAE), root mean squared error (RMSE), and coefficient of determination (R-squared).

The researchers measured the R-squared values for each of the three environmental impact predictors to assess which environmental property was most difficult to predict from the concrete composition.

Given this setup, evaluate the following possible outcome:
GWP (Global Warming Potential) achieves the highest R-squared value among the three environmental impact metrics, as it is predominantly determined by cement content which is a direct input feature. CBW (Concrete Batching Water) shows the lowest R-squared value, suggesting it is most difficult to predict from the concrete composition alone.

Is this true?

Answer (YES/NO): YES